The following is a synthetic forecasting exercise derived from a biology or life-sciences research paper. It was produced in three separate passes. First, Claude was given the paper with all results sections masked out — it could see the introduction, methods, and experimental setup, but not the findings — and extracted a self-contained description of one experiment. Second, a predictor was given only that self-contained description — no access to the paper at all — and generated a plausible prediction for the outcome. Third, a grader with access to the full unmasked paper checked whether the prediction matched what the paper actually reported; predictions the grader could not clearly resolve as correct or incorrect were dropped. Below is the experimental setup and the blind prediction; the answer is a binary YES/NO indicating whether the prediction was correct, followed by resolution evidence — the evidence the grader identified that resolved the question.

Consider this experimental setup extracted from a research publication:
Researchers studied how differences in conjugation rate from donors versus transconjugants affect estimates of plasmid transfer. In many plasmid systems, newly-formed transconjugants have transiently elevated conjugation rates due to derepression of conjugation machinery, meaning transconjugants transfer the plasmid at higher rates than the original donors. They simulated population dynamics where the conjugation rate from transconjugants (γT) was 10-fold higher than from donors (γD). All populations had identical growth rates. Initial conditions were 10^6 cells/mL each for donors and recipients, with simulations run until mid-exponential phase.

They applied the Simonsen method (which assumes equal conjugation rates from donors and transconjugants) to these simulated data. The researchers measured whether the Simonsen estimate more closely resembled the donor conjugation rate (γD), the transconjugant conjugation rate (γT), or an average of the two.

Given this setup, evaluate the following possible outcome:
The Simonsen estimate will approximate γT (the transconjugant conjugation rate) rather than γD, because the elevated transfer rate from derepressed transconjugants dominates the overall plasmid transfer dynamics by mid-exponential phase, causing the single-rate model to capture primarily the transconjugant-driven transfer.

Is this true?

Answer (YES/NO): NO